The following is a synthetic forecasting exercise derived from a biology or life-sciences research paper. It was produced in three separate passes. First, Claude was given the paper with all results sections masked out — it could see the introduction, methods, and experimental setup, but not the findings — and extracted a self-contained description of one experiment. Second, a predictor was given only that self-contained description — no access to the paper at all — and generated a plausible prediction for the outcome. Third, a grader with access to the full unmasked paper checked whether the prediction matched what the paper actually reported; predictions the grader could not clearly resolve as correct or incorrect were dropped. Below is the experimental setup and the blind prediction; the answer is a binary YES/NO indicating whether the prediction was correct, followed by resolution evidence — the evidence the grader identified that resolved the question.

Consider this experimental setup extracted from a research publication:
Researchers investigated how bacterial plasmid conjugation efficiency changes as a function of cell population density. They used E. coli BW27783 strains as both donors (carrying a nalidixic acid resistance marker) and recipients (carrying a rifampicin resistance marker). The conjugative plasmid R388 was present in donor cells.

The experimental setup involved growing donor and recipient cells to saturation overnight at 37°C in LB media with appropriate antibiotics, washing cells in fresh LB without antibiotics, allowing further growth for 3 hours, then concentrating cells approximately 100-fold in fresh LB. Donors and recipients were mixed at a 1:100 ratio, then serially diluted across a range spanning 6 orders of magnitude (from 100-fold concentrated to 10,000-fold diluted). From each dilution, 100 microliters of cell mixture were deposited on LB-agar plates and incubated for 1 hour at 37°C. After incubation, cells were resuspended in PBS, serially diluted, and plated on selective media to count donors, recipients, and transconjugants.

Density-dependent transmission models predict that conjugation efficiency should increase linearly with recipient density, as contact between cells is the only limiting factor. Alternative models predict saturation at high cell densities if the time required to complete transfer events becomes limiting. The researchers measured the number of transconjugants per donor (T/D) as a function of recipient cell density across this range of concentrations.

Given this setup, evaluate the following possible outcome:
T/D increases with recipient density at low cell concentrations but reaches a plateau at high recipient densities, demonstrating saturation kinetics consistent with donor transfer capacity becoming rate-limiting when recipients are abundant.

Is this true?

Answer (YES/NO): YES